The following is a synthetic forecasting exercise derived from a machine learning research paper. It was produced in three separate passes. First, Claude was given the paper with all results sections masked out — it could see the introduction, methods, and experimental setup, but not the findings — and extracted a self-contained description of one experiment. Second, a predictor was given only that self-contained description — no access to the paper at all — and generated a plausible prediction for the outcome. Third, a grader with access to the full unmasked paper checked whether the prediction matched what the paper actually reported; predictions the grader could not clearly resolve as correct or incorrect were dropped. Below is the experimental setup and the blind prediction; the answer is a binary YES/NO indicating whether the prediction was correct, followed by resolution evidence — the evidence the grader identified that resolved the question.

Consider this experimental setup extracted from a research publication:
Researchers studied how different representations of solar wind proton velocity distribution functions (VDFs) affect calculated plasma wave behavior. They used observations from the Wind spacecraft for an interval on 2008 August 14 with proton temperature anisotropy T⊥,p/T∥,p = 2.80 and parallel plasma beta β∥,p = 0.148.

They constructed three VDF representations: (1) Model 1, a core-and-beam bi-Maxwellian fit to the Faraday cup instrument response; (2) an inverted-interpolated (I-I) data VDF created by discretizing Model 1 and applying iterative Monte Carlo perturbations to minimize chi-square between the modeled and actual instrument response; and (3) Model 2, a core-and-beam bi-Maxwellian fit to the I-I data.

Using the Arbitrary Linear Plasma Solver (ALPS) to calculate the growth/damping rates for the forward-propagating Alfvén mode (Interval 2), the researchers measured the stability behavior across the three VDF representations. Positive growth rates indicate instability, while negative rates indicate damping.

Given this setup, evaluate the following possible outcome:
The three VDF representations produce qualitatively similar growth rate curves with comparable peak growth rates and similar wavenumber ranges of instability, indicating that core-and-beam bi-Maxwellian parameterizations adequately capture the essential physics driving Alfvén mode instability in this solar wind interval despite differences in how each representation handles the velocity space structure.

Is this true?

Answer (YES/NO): NO